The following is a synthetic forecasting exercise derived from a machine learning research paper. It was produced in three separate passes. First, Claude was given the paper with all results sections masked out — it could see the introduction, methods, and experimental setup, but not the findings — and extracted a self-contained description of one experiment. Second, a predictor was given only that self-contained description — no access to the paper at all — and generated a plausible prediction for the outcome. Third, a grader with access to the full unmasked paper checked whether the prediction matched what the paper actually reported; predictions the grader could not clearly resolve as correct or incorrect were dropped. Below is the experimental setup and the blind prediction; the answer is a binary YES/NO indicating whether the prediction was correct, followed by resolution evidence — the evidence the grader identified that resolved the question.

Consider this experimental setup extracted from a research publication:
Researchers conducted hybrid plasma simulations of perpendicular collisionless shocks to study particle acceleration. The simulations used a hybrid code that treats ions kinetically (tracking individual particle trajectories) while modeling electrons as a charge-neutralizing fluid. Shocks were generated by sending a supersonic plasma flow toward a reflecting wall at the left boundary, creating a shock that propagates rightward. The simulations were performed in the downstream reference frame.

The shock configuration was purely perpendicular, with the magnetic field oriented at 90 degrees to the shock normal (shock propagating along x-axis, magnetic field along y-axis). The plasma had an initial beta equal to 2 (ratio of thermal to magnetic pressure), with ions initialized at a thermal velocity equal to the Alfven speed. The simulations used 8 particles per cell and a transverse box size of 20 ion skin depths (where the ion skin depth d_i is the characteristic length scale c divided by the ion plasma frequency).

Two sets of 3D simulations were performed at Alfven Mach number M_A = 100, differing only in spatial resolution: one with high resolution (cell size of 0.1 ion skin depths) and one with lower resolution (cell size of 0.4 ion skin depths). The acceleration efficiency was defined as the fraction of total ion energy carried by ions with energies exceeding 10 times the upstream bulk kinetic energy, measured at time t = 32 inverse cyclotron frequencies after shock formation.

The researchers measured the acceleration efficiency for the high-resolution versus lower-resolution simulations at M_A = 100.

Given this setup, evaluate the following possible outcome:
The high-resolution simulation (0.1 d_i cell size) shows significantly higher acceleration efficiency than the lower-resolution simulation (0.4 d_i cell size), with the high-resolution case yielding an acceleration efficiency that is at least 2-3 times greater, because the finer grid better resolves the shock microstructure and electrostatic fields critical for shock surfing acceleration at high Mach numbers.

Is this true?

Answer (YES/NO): NO